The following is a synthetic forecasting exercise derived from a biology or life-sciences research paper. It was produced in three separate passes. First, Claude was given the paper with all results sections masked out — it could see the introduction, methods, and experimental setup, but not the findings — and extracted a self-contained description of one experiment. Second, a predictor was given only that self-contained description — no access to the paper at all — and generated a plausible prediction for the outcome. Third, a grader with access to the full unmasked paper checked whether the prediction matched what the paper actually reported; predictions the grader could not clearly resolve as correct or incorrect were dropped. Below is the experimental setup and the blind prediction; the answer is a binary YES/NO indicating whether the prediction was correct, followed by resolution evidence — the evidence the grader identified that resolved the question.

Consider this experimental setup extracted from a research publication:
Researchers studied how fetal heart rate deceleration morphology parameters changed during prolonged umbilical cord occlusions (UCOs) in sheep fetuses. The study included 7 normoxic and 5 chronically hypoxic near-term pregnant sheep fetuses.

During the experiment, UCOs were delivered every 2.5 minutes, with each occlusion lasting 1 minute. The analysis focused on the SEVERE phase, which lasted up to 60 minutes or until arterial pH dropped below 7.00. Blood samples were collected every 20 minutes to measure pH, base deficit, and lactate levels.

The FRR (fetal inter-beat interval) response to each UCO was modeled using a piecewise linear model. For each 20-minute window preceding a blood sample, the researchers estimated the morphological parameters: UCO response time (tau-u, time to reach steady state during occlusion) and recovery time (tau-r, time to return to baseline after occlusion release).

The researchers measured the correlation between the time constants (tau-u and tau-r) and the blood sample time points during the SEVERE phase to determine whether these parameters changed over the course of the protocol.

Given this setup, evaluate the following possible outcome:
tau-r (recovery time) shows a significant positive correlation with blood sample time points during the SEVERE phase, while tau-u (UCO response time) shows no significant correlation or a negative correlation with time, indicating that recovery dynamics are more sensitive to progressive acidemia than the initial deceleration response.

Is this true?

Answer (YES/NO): NO